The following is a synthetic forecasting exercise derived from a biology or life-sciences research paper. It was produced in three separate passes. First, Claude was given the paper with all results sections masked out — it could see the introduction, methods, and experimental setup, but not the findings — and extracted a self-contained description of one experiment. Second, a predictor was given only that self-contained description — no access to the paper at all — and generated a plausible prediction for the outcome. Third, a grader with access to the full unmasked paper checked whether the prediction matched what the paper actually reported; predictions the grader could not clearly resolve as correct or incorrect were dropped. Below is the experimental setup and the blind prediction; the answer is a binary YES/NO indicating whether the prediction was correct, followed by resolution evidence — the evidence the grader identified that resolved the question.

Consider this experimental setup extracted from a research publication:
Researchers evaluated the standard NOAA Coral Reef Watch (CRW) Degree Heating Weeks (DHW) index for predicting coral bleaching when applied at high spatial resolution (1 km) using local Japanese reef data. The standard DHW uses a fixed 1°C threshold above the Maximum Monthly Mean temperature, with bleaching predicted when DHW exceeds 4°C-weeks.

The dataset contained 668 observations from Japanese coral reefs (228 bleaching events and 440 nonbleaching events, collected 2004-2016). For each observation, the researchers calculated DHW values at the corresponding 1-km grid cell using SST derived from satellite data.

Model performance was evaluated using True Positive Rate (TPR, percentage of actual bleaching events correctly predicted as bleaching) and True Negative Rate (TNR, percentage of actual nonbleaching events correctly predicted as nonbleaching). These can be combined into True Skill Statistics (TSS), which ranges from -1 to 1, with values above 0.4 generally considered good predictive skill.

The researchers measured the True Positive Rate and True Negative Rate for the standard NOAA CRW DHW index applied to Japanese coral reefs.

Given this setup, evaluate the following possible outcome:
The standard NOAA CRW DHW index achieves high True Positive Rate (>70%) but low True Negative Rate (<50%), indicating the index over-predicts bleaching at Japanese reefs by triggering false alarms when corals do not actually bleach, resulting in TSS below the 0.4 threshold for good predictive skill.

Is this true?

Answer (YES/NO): NO